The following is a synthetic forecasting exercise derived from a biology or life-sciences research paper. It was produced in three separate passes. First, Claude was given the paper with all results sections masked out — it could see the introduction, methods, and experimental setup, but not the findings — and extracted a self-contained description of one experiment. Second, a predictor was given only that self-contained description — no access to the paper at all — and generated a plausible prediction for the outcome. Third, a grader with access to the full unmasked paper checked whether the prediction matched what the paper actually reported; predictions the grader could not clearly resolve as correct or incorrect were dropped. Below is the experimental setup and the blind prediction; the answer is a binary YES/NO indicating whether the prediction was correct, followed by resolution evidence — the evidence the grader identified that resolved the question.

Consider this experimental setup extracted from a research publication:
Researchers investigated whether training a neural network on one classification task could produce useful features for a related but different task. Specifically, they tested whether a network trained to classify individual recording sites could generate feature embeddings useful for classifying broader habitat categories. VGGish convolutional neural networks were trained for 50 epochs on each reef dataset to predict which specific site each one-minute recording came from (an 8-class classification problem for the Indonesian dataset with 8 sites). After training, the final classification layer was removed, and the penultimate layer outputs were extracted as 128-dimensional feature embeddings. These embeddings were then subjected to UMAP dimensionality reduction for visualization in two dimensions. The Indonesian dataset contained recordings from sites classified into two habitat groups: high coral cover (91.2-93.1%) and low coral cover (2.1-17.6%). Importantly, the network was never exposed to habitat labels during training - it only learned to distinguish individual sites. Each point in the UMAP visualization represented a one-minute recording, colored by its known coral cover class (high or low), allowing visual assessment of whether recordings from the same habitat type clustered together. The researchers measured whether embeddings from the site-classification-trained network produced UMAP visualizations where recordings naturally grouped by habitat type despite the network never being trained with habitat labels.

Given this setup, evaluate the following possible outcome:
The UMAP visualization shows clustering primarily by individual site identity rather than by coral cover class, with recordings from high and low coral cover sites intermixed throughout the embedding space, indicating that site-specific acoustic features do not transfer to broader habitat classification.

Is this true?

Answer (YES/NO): NO